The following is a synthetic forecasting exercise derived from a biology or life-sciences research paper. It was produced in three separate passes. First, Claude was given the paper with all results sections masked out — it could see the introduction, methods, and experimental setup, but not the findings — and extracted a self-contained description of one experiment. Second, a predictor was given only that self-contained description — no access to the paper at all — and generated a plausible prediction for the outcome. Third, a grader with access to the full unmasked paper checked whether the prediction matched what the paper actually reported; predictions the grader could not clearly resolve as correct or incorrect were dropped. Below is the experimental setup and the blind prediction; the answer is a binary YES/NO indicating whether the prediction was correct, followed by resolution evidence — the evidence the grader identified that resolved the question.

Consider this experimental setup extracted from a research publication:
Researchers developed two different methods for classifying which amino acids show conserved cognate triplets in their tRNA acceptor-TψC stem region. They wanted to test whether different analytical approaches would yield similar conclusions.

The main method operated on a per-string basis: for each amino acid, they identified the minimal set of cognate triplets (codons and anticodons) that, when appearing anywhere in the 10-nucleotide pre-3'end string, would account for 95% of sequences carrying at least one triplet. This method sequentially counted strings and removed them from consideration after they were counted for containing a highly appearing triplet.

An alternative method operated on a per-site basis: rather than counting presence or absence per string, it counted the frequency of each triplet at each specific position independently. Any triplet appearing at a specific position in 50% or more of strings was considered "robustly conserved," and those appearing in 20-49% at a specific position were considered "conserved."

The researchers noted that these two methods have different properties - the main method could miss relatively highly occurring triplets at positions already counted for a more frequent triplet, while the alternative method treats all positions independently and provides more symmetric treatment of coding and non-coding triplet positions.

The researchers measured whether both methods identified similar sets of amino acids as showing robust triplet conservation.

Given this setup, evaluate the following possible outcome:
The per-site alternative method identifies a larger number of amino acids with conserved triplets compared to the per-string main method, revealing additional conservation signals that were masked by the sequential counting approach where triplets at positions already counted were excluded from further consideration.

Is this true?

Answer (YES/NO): NO